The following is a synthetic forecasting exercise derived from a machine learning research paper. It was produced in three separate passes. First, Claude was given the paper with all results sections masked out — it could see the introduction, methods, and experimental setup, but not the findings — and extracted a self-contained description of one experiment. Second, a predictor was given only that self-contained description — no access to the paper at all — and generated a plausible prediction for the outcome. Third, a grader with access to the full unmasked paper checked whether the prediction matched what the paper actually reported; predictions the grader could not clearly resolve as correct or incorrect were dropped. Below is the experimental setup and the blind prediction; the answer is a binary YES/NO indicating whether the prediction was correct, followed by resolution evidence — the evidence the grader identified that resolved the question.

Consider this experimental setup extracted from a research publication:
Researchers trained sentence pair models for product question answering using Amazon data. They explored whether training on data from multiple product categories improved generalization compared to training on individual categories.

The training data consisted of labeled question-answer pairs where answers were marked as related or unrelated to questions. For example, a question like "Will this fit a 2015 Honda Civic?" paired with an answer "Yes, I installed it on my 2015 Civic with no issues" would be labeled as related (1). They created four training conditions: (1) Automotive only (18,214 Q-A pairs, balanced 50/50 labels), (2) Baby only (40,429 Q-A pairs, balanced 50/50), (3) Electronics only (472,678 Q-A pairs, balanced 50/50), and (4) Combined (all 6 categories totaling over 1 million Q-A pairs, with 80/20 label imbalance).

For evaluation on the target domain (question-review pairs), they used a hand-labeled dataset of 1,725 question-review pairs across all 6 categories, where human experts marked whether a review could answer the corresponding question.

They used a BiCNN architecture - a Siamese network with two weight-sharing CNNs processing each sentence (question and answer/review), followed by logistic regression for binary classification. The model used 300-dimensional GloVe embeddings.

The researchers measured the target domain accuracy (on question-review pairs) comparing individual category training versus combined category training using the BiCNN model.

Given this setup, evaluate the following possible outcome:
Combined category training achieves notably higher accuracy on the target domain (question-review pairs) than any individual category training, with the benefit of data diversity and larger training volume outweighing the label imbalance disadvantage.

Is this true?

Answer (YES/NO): YES